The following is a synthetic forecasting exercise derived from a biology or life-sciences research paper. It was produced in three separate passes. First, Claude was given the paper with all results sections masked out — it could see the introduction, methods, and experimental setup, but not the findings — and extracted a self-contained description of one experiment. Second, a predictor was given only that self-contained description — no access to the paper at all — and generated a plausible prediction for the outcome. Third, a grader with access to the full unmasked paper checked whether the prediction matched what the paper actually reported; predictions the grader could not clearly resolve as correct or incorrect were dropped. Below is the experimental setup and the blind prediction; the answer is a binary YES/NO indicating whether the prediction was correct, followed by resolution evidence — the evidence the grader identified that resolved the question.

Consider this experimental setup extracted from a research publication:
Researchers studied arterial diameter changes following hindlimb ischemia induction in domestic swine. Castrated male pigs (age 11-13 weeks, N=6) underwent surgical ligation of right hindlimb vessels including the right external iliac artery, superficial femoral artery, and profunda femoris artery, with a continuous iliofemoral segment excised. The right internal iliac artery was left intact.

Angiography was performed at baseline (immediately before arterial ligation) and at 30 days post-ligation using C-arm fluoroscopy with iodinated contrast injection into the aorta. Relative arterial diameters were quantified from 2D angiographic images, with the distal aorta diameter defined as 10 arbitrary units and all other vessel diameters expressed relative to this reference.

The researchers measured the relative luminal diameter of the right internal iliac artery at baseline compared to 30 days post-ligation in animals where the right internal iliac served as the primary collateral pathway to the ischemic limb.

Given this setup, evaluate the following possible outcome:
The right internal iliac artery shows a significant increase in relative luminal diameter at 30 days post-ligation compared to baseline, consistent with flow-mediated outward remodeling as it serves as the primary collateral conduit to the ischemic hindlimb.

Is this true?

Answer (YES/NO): YES